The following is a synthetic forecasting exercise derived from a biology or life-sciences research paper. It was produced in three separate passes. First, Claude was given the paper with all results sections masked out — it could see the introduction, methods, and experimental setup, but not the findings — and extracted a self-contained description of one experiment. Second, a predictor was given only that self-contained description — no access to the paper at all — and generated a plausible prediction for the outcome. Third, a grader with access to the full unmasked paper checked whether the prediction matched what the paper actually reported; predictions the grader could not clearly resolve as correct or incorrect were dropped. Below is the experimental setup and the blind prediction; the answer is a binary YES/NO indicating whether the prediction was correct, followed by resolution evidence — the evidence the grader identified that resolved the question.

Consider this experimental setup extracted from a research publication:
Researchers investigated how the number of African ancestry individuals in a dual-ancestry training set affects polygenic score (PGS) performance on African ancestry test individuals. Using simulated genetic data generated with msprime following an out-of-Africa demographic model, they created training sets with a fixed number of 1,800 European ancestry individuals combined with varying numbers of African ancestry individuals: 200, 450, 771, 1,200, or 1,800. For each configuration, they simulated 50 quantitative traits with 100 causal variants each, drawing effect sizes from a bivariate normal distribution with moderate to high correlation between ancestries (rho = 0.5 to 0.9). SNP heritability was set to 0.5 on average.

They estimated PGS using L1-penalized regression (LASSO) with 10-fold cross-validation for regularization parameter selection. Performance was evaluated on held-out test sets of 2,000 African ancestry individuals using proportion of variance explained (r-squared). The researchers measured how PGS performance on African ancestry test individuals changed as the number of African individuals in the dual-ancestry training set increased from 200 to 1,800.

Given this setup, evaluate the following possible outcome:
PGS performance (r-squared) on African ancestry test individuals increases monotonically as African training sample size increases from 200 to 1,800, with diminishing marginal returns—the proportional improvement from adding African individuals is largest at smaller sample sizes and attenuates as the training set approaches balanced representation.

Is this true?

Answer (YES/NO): YES